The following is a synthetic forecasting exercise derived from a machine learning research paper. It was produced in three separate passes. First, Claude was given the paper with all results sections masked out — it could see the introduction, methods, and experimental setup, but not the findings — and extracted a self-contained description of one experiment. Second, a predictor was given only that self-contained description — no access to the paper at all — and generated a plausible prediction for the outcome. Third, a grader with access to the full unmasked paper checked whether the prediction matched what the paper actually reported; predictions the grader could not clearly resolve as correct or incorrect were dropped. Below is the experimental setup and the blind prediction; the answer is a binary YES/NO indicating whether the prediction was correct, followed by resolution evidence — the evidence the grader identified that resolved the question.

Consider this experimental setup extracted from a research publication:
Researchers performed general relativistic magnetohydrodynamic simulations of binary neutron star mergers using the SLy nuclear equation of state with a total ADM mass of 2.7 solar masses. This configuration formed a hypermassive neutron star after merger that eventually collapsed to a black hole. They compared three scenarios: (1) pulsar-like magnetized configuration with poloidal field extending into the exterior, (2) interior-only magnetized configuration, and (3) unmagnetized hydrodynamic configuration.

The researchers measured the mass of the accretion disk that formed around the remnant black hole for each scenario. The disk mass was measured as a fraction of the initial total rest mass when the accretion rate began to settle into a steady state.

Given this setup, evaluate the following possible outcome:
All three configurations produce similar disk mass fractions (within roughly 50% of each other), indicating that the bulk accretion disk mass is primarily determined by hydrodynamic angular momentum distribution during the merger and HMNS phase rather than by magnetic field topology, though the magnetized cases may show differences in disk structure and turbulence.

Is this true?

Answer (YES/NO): NO